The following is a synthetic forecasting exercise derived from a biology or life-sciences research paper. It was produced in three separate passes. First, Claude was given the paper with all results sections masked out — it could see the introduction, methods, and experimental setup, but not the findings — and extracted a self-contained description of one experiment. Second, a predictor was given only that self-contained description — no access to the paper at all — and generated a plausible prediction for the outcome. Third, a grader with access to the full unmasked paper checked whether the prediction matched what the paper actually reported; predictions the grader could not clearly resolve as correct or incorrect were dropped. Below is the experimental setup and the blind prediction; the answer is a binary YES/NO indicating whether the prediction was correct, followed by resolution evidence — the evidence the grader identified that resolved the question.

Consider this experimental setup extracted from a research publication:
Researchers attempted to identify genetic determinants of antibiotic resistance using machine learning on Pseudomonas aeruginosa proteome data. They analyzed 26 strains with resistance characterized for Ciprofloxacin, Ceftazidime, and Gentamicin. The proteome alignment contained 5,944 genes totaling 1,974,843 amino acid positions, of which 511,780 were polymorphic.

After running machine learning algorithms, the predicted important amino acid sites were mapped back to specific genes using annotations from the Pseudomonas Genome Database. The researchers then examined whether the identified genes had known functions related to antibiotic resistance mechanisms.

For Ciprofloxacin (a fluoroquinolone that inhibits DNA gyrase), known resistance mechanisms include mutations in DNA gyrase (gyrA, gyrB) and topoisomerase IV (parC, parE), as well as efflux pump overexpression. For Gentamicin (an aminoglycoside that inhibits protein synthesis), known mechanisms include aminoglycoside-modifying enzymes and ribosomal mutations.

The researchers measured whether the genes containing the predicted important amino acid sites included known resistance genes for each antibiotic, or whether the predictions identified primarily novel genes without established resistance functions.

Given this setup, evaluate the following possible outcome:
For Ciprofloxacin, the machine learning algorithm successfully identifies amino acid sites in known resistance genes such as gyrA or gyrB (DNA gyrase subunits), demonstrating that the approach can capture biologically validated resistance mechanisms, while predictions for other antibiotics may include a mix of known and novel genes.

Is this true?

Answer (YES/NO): NO